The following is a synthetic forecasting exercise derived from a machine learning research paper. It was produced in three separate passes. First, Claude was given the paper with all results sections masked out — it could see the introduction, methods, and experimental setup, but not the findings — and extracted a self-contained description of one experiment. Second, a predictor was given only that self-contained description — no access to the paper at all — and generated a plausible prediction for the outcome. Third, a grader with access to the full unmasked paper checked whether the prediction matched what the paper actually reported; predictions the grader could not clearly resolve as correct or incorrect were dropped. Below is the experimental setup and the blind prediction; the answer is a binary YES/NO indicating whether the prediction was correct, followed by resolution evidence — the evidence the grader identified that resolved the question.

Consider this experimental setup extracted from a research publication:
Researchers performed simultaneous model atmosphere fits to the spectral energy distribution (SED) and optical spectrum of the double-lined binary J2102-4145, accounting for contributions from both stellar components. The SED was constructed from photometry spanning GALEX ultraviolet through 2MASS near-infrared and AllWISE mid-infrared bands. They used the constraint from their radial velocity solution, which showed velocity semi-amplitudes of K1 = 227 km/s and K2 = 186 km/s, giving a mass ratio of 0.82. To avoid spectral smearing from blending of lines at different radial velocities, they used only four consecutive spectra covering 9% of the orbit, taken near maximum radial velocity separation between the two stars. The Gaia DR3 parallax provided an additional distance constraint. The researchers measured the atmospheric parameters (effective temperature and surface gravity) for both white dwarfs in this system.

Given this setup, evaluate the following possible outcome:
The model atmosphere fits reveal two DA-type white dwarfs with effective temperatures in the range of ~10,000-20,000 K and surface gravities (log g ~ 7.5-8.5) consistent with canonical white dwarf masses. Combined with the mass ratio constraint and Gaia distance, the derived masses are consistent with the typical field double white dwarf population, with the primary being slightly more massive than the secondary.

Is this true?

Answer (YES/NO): NO